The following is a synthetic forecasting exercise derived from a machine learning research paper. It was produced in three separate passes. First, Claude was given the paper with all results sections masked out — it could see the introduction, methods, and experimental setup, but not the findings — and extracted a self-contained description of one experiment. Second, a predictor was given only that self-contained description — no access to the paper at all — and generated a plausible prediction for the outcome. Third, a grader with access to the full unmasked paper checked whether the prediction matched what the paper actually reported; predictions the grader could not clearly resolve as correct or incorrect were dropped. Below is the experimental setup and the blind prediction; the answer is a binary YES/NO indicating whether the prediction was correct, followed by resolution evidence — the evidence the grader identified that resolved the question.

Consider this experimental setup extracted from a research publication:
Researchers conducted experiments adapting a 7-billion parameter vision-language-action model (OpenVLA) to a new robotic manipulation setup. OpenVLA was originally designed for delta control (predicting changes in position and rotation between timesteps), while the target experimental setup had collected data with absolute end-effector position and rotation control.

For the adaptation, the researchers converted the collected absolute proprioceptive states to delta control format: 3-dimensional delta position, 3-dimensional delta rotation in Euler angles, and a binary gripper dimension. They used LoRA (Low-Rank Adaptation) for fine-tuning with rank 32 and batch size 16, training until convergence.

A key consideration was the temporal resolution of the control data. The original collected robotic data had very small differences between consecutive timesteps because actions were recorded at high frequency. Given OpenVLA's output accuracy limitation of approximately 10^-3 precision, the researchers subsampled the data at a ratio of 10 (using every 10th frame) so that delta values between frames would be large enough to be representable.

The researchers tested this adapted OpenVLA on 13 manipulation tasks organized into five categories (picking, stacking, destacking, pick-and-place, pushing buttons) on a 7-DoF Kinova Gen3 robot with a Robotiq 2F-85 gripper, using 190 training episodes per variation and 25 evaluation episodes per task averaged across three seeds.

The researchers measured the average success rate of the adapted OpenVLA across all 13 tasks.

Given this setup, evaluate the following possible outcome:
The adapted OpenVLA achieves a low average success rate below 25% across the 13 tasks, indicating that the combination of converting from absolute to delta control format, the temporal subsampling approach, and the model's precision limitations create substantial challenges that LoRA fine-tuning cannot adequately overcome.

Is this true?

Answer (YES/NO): NO